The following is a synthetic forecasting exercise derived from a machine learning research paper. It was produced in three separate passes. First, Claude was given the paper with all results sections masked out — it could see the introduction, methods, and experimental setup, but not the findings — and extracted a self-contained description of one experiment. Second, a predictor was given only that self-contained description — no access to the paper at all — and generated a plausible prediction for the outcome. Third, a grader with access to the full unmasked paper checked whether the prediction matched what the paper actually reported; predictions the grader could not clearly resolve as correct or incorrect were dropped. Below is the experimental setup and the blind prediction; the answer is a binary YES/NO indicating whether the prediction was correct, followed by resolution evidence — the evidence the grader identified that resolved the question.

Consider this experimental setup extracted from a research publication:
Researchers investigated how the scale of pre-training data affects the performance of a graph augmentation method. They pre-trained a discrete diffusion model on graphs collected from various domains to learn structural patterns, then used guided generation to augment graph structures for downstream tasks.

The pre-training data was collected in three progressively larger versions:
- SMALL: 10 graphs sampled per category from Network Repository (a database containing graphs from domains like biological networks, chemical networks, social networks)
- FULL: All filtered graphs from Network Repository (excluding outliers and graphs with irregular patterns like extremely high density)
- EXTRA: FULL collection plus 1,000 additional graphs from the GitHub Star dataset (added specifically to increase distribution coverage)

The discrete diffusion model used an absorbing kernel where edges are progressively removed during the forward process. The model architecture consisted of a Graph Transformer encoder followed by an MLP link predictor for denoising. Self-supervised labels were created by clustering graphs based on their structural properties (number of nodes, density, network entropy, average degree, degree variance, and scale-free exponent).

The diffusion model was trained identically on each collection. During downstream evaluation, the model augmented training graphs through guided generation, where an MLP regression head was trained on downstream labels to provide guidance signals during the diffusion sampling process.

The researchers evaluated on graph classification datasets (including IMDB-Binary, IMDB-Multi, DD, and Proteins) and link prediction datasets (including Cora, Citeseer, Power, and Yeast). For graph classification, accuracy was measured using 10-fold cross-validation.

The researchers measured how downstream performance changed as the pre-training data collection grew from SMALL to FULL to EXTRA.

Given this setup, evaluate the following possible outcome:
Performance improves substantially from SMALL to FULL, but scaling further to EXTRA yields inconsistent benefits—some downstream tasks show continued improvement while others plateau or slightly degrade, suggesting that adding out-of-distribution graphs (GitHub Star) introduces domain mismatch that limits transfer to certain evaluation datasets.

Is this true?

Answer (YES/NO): NO